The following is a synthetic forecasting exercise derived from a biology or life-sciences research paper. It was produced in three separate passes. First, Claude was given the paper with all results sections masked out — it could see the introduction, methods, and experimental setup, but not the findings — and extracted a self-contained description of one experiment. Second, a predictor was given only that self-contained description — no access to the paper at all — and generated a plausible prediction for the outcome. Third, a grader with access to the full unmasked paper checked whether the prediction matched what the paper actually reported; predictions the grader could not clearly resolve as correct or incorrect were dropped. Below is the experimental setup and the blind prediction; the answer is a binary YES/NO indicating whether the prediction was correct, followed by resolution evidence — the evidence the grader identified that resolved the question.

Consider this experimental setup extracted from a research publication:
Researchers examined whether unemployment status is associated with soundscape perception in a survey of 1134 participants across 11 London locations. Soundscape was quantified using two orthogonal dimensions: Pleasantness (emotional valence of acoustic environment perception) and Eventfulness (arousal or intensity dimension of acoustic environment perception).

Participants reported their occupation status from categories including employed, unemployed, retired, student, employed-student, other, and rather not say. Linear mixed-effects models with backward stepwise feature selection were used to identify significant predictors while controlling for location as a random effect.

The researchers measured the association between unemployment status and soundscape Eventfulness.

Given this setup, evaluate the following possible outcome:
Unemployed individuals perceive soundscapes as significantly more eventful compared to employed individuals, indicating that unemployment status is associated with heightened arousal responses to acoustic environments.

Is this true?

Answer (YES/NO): YES